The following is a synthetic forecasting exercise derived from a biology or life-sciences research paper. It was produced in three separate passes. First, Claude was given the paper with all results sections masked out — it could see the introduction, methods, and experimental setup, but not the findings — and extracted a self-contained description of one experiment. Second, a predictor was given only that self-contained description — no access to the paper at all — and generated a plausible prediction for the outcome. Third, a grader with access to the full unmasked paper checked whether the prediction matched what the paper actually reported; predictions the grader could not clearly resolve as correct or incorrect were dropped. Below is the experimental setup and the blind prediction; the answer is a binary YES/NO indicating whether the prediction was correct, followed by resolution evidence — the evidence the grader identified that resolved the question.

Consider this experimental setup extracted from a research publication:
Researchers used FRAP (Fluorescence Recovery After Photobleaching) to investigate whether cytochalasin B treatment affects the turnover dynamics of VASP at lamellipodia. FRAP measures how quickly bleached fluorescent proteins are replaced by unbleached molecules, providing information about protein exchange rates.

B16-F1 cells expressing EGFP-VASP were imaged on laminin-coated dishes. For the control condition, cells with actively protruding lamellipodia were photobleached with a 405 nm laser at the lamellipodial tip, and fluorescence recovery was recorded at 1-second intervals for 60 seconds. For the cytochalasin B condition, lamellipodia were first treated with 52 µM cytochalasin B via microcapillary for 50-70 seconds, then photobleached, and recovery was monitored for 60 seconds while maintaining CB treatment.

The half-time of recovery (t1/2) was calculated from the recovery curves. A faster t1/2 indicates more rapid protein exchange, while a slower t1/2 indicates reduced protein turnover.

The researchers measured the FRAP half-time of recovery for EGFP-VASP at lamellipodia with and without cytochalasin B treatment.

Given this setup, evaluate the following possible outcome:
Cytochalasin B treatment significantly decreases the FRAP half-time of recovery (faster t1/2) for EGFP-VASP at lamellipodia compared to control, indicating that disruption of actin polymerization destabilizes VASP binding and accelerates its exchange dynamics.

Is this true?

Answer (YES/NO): NO